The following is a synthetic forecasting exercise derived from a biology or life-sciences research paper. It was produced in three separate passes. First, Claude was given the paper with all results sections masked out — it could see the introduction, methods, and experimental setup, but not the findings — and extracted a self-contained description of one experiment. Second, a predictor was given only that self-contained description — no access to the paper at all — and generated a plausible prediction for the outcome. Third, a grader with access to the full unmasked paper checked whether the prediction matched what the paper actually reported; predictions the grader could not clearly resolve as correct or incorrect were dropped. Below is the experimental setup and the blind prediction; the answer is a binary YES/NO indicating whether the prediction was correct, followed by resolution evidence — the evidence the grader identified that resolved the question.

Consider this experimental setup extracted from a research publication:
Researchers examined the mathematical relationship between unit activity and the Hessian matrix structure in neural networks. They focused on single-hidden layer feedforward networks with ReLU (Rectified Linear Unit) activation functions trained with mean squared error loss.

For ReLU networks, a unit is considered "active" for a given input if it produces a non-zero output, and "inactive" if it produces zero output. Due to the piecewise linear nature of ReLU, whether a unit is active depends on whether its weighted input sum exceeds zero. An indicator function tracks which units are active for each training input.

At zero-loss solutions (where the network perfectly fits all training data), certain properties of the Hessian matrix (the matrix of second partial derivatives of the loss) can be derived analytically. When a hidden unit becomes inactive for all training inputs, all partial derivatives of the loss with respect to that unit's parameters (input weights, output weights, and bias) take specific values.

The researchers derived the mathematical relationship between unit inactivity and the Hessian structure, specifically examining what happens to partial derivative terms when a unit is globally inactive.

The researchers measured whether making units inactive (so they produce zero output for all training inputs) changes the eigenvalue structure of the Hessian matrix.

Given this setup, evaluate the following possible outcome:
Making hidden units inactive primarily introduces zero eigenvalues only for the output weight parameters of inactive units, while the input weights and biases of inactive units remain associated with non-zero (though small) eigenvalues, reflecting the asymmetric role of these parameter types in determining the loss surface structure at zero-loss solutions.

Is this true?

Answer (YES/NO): NO